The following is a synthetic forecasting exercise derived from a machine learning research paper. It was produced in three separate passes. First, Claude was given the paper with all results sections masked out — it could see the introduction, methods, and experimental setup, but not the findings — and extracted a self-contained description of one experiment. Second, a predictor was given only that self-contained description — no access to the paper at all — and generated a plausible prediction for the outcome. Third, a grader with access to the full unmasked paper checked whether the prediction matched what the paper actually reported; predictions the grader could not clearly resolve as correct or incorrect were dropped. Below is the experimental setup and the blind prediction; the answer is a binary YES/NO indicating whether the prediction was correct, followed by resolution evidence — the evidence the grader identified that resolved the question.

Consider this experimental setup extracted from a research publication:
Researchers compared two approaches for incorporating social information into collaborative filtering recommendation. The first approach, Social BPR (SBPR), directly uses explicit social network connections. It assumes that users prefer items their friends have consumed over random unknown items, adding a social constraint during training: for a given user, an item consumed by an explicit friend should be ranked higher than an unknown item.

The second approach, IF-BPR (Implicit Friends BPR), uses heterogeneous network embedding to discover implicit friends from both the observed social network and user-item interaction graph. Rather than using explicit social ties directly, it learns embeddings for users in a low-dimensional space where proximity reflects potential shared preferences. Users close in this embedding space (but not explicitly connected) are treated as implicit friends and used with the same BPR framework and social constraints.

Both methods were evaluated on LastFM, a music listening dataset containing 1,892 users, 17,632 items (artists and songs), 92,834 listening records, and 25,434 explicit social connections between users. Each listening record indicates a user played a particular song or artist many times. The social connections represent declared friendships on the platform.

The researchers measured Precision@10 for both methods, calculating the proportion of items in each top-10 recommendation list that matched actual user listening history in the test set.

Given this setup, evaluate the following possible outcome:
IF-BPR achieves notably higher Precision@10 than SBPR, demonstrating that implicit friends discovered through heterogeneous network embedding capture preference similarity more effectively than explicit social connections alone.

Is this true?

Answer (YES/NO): YES